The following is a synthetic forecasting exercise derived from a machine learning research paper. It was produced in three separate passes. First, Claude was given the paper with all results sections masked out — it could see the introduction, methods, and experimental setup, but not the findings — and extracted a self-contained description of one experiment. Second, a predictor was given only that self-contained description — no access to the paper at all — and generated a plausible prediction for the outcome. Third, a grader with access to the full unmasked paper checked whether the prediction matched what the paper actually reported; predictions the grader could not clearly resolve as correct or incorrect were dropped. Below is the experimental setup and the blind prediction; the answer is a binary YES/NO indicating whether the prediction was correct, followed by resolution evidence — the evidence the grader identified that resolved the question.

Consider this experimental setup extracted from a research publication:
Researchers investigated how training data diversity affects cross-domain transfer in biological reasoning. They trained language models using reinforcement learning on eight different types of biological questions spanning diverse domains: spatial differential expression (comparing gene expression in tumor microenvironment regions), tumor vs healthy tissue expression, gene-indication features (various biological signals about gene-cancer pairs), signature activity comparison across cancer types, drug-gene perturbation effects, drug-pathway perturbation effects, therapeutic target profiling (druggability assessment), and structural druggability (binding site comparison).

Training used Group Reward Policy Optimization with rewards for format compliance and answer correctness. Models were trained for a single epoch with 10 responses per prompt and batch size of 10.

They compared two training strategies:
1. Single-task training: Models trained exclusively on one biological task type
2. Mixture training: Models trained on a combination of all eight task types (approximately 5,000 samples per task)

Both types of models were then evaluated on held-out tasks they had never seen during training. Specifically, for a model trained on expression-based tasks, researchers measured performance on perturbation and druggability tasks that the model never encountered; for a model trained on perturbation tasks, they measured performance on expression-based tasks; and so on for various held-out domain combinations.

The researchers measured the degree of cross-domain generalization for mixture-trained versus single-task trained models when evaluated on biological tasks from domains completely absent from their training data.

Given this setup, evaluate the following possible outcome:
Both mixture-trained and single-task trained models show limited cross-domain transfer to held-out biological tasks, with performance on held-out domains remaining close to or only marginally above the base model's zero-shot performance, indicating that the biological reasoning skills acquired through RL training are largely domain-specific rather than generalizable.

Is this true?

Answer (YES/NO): NO